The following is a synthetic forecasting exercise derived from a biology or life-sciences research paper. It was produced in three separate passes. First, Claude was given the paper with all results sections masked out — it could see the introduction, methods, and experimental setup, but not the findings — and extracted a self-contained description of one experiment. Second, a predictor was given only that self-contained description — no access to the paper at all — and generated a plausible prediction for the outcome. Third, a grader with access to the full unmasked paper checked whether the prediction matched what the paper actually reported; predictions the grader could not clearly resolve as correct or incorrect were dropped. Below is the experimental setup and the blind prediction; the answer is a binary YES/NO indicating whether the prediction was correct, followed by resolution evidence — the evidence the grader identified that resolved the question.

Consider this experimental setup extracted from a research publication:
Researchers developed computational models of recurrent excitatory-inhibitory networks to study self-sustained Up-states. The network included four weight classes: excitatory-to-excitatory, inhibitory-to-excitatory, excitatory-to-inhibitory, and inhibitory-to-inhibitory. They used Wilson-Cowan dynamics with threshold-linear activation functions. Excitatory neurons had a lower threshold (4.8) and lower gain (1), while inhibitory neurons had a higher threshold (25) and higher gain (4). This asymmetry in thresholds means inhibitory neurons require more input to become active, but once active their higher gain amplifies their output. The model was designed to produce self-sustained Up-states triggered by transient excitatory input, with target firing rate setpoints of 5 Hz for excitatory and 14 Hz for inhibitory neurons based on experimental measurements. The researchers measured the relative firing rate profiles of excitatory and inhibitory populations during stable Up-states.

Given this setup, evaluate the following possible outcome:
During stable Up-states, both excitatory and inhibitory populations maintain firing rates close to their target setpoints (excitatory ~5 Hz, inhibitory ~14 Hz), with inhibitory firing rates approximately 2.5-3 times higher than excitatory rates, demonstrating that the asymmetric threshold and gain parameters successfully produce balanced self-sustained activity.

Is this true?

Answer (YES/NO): YES